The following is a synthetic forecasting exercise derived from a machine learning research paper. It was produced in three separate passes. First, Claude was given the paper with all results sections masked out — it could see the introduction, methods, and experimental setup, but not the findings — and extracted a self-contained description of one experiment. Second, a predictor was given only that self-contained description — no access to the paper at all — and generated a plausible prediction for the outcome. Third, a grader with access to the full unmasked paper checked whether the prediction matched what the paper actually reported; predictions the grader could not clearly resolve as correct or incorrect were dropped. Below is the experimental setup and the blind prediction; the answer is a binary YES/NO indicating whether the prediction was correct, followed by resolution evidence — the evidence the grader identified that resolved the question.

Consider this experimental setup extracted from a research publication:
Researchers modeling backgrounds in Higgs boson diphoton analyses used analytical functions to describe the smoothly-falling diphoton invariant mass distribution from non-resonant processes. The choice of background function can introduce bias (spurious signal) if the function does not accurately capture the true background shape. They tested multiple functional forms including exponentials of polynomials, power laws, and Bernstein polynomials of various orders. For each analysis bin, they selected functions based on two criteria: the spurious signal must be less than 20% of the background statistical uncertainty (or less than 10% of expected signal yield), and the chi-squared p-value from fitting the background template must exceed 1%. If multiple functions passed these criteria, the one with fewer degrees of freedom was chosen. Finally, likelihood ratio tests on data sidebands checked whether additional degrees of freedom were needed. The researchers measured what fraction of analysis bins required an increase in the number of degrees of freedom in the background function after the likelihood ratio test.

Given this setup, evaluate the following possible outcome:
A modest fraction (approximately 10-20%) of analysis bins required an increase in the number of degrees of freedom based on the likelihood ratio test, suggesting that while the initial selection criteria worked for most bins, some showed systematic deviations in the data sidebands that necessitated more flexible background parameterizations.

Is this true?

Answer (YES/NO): NO